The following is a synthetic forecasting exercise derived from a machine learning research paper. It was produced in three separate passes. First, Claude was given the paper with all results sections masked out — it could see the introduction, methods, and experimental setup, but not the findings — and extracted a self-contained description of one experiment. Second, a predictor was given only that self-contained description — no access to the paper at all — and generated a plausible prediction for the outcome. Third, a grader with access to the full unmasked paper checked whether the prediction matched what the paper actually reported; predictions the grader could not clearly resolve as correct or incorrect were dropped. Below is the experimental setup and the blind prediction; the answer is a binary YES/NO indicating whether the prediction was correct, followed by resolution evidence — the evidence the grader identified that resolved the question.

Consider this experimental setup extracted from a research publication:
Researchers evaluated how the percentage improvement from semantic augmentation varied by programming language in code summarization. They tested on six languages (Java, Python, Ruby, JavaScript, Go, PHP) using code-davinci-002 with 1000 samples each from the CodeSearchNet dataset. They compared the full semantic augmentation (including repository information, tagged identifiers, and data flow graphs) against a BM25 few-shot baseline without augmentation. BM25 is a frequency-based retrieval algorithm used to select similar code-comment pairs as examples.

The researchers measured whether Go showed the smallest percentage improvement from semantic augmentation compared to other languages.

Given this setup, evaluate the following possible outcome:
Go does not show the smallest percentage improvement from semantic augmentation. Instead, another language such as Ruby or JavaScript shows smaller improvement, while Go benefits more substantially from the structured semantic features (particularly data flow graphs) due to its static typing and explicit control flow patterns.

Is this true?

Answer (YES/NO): NO